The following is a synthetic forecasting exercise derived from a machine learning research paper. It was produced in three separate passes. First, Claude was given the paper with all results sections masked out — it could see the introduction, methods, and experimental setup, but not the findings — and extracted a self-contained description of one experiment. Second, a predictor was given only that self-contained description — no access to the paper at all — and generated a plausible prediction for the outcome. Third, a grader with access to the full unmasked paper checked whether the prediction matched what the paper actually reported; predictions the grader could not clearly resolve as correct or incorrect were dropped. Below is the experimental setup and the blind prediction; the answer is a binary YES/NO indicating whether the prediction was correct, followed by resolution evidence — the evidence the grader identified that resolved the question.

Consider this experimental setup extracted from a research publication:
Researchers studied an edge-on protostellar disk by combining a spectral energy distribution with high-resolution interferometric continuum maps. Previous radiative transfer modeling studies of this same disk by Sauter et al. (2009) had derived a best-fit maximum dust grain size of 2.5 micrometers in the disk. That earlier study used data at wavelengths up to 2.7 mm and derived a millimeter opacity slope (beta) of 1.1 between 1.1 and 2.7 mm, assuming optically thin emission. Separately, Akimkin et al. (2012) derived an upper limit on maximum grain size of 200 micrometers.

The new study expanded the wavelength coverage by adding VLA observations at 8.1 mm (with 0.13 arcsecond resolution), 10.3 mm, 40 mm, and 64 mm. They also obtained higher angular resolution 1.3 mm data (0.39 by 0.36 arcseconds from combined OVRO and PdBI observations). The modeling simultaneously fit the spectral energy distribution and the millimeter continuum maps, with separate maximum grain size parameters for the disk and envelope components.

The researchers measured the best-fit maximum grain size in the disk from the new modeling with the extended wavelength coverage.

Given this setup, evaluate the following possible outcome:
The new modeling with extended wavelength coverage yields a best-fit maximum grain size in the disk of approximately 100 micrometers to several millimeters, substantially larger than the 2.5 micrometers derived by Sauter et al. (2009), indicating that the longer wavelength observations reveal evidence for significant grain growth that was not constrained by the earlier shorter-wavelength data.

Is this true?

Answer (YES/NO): NO